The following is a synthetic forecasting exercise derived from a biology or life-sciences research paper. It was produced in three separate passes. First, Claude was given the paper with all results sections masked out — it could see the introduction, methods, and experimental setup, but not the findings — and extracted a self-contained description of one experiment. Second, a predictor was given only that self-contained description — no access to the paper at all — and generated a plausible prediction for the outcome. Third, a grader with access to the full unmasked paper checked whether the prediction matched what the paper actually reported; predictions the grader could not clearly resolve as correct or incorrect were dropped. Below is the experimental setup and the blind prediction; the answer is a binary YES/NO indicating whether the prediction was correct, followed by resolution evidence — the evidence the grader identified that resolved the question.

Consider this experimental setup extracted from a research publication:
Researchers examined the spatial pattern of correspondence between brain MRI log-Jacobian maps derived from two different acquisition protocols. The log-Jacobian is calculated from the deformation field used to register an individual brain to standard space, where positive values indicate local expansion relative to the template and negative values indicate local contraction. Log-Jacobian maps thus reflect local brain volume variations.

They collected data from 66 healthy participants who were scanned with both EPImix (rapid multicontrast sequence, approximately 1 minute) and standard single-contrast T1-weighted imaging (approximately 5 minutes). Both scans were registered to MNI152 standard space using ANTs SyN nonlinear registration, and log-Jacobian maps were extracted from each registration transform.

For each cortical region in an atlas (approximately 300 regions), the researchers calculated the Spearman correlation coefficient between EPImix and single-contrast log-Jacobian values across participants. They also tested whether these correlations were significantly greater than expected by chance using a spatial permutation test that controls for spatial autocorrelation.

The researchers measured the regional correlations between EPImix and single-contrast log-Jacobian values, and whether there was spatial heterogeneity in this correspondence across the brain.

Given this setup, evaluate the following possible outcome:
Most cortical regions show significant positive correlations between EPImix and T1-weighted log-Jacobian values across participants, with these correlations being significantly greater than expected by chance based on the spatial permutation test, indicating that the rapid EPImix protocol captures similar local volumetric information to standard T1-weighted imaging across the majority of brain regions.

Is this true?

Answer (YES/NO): NO